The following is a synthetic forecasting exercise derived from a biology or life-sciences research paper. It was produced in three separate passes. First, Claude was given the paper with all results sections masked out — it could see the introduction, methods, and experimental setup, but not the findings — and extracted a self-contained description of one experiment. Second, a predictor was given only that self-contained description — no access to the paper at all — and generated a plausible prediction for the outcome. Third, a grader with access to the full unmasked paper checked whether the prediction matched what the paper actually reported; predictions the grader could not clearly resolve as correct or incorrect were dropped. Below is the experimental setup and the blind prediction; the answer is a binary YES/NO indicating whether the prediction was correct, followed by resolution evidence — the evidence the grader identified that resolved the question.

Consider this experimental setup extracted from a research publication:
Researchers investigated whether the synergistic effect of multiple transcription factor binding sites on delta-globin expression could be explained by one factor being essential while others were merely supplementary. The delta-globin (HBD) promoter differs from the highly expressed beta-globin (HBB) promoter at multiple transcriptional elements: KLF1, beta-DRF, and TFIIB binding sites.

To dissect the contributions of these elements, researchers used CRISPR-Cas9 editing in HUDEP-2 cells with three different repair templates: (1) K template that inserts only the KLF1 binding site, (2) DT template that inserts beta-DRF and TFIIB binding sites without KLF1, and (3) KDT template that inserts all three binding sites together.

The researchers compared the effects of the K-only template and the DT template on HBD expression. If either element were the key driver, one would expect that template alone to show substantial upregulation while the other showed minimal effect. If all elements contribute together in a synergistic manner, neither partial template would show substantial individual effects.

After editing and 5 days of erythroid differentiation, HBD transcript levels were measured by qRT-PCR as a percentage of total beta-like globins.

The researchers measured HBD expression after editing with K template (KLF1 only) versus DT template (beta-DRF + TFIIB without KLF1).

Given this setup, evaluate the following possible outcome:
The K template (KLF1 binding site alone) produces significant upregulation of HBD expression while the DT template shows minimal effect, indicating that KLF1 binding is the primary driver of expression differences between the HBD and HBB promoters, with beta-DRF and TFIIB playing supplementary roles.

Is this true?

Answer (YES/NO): NO